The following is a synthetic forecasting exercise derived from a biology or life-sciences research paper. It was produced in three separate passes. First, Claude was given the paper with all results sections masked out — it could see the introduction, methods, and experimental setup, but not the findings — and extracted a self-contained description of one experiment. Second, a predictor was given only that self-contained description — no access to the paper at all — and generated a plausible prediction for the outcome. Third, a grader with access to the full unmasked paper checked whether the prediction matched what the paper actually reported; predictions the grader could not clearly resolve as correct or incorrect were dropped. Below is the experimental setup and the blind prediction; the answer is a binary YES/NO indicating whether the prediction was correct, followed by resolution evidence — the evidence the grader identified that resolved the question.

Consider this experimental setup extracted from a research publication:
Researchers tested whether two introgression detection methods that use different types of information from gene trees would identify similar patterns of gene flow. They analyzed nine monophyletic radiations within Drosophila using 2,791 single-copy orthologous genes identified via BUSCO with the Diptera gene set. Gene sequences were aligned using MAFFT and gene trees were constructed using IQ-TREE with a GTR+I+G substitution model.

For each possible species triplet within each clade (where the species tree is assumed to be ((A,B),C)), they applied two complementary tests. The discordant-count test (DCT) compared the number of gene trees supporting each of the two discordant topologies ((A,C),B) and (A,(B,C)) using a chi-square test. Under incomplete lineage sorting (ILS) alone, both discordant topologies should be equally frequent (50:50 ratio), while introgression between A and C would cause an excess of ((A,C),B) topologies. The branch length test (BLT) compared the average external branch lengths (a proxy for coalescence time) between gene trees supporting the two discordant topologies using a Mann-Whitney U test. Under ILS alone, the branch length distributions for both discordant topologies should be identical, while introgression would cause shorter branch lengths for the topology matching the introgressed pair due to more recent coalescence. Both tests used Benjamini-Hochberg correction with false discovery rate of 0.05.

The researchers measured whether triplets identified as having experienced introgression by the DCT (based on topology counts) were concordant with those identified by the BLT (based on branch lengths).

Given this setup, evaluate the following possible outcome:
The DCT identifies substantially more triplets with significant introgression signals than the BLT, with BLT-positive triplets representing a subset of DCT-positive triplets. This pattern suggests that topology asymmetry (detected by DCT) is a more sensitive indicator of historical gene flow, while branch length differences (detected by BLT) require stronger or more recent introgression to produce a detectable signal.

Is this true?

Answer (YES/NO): NO